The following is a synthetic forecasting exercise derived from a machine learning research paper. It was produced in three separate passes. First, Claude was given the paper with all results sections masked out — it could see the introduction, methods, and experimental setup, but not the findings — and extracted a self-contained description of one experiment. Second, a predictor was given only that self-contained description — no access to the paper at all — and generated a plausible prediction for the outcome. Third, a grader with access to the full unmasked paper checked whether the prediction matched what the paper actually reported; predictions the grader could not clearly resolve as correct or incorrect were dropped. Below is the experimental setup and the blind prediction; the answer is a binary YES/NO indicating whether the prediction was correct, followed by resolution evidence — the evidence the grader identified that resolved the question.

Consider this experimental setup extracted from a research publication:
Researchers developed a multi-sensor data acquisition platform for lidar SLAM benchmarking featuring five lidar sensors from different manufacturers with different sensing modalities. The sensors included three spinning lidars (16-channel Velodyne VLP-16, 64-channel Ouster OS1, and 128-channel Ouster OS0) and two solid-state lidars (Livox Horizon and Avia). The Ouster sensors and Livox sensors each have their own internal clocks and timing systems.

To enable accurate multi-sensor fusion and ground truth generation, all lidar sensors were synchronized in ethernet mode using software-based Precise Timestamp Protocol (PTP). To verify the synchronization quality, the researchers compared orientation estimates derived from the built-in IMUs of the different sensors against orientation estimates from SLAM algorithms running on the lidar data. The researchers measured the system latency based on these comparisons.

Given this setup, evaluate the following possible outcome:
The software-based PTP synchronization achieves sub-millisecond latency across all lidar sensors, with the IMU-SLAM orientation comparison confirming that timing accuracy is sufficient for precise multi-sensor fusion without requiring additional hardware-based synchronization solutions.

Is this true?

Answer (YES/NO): NO